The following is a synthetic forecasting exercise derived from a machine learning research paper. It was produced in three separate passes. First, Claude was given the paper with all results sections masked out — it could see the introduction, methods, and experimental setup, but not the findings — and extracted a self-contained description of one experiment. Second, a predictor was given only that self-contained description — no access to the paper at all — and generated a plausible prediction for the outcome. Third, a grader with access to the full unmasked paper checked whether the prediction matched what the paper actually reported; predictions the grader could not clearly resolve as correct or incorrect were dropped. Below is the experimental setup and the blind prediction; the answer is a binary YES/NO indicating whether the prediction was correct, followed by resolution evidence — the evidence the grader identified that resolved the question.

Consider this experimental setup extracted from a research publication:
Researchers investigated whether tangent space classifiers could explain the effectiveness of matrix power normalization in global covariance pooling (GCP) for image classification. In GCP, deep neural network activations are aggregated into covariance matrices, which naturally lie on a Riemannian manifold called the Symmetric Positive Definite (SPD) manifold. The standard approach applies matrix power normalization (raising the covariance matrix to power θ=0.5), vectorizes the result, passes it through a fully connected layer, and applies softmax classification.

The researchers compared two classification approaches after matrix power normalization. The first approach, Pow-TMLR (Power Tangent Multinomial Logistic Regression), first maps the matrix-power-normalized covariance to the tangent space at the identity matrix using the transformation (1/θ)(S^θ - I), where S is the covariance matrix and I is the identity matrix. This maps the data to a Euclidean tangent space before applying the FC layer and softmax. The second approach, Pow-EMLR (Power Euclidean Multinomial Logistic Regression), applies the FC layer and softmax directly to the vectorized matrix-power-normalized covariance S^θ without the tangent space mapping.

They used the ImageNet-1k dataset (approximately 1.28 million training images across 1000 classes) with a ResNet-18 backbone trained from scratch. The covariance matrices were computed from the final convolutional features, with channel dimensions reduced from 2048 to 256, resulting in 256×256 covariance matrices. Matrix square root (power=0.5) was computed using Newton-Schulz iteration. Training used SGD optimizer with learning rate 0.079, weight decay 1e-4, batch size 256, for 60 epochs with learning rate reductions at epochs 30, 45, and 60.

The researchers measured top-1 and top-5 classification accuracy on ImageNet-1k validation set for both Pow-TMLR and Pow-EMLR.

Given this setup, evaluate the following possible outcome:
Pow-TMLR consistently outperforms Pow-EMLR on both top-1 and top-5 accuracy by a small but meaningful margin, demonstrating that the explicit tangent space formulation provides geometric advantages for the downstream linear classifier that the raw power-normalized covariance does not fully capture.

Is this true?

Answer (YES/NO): NO